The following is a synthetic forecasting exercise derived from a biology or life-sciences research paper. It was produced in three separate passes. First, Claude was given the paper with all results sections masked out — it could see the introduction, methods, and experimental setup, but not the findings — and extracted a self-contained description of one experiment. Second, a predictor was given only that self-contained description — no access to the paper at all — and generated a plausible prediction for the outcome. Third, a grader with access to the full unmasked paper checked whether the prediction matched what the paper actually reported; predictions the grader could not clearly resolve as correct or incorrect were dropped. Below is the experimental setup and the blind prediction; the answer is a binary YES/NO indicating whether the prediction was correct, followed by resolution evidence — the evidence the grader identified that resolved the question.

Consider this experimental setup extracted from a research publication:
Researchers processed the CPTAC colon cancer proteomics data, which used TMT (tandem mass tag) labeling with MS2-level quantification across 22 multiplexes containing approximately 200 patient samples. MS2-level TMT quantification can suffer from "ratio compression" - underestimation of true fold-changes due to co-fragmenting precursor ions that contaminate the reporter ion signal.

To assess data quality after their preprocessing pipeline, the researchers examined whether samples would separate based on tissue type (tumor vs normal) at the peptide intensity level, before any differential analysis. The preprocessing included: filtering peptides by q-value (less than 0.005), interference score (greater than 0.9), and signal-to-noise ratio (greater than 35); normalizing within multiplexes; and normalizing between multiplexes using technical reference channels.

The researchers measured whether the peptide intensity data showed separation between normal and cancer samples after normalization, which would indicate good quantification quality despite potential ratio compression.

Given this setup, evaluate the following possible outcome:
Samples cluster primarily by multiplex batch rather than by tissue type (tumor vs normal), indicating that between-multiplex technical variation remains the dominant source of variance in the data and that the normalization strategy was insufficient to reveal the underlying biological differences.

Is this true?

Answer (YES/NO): NO